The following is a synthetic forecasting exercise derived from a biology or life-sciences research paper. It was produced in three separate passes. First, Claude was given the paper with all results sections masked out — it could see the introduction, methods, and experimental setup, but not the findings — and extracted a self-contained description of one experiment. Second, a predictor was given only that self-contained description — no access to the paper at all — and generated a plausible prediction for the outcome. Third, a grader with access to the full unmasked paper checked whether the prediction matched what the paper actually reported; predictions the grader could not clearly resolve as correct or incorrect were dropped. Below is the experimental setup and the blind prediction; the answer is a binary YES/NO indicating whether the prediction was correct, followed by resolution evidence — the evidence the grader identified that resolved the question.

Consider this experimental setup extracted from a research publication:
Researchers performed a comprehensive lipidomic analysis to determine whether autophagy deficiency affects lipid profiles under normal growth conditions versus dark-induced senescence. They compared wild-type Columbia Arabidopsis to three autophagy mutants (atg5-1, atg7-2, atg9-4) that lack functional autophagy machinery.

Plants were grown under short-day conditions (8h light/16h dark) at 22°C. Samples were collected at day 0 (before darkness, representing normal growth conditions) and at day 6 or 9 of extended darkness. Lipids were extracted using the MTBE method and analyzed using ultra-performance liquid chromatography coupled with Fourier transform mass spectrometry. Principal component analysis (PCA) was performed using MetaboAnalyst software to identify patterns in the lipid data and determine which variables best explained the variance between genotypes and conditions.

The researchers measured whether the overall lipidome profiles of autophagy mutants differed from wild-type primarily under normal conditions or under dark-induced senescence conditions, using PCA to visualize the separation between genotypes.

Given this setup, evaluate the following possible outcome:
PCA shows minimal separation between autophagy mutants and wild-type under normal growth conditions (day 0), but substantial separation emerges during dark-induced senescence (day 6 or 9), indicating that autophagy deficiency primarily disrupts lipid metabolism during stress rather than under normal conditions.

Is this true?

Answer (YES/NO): YES